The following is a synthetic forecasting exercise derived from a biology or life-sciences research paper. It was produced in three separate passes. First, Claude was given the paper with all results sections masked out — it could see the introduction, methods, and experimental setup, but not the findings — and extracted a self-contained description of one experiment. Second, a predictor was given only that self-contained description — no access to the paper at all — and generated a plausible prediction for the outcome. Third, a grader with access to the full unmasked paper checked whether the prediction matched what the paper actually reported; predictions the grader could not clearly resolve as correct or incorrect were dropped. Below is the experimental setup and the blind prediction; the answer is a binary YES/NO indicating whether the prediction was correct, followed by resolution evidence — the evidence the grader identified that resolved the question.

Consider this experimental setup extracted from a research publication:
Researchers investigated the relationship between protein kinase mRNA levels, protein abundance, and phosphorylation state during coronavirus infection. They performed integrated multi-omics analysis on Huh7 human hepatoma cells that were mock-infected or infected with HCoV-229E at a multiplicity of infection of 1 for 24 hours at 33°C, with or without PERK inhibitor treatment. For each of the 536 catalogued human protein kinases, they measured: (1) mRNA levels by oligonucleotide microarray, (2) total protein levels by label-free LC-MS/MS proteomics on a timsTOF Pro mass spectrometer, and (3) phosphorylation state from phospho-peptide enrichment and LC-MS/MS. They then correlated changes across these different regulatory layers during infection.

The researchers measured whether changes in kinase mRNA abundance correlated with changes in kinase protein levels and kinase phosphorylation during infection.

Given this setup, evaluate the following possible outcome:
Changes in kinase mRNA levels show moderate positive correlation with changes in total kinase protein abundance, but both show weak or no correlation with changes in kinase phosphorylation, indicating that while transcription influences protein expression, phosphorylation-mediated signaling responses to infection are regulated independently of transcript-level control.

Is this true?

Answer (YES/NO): NO